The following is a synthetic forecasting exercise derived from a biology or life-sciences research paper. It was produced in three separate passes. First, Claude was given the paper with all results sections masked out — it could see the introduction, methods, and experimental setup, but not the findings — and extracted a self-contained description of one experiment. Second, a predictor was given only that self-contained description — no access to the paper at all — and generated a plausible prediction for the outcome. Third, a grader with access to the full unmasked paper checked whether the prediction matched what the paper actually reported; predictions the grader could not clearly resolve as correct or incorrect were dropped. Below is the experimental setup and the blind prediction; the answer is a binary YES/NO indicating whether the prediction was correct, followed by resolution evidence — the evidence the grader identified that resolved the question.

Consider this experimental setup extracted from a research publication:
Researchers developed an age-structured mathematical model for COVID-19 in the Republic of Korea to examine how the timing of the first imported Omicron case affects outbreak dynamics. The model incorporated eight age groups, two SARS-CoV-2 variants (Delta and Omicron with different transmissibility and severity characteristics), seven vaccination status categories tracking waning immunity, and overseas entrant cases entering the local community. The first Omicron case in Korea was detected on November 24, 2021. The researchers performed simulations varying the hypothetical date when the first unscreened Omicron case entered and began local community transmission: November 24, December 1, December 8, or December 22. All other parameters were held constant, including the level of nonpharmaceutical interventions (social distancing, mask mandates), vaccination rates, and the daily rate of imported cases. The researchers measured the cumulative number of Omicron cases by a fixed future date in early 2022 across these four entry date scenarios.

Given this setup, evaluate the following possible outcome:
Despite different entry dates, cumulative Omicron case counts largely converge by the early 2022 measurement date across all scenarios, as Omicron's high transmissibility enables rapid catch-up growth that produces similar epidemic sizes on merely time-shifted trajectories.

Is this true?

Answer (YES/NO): NO